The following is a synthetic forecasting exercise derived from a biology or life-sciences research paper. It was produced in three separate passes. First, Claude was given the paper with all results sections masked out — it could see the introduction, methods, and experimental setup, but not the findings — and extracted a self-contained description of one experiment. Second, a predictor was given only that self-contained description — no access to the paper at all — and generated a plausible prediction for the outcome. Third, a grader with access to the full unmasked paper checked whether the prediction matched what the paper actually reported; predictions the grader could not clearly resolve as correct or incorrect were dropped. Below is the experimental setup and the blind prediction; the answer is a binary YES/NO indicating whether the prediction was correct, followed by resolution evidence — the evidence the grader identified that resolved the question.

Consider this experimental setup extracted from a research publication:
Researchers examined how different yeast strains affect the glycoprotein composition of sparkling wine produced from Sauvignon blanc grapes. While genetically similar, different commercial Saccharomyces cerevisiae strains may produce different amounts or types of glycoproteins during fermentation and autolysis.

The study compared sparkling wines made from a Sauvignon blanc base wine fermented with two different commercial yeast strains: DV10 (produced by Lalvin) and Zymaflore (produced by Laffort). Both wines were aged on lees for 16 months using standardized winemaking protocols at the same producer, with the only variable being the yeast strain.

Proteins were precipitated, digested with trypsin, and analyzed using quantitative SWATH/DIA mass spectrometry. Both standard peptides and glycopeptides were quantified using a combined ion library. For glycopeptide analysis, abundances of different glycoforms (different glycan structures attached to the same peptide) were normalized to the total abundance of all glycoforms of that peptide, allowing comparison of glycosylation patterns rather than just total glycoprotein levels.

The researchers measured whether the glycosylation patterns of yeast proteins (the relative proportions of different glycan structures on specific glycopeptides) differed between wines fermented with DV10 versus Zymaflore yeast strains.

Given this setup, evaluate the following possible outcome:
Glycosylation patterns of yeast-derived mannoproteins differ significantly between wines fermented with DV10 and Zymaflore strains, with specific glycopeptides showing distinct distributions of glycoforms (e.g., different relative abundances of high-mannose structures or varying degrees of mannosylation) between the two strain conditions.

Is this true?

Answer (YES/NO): NO